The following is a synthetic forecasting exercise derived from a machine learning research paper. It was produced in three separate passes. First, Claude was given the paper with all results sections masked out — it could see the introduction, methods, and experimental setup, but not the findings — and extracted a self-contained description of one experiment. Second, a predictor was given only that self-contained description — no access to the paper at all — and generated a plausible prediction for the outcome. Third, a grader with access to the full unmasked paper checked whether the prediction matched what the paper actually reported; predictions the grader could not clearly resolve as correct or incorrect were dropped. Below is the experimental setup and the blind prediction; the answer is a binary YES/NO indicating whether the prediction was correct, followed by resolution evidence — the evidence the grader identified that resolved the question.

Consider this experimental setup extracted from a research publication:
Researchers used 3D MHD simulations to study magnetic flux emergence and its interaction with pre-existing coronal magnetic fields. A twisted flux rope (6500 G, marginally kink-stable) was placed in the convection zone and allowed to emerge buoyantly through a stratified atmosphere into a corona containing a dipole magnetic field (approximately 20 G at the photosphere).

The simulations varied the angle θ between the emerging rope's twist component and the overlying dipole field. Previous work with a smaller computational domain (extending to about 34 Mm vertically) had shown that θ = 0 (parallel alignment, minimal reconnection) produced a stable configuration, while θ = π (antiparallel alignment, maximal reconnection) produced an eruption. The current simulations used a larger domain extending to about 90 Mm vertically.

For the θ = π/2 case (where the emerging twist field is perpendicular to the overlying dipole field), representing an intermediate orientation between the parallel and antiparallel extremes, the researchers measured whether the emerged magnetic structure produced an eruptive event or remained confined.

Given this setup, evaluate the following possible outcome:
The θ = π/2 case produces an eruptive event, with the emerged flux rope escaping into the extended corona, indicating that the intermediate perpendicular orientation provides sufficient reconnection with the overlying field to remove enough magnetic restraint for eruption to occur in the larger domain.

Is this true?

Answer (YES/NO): NO